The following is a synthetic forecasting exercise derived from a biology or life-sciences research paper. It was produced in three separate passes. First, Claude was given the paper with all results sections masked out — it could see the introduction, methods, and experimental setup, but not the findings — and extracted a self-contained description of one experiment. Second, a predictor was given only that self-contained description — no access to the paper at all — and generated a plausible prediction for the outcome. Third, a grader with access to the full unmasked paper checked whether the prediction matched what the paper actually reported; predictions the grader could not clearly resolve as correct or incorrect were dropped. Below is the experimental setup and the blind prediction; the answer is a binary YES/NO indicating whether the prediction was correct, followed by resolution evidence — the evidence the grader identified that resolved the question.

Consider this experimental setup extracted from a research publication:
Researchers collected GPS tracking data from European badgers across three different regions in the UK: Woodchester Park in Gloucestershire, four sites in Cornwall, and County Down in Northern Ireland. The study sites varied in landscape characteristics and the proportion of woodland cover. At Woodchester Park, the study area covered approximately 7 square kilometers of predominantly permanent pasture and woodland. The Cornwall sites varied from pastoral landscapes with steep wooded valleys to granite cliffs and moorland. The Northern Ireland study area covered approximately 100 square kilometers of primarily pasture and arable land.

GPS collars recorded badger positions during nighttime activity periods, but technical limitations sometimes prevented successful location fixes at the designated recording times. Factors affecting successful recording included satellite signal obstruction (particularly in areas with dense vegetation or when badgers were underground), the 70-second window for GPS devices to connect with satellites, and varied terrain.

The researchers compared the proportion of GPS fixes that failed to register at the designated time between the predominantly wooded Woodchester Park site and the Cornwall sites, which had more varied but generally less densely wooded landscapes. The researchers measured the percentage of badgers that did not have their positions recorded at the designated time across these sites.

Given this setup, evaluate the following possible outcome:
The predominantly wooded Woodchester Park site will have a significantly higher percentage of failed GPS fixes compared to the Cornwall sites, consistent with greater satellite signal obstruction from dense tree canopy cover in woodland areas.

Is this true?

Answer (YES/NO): YES